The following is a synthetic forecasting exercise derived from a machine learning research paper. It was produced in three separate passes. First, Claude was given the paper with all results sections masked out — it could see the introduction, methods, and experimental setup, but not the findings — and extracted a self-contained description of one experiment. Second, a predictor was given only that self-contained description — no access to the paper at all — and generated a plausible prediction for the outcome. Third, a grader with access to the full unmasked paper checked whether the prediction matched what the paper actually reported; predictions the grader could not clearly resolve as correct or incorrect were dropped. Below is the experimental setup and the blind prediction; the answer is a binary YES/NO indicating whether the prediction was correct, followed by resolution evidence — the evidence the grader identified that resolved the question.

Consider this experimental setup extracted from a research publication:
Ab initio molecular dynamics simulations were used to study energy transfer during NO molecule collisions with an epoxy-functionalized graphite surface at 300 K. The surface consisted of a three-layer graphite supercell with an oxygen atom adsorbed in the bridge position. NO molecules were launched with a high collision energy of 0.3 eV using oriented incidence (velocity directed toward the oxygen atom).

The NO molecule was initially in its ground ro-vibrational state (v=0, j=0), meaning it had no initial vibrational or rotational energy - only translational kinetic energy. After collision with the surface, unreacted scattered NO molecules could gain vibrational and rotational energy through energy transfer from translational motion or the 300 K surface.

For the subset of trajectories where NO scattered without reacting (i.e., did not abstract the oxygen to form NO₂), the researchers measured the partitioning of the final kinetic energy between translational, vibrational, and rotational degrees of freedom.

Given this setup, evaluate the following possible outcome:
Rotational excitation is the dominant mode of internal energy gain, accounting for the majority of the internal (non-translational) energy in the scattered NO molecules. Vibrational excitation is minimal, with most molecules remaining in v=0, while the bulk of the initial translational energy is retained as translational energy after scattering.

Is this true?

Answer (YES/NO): NO